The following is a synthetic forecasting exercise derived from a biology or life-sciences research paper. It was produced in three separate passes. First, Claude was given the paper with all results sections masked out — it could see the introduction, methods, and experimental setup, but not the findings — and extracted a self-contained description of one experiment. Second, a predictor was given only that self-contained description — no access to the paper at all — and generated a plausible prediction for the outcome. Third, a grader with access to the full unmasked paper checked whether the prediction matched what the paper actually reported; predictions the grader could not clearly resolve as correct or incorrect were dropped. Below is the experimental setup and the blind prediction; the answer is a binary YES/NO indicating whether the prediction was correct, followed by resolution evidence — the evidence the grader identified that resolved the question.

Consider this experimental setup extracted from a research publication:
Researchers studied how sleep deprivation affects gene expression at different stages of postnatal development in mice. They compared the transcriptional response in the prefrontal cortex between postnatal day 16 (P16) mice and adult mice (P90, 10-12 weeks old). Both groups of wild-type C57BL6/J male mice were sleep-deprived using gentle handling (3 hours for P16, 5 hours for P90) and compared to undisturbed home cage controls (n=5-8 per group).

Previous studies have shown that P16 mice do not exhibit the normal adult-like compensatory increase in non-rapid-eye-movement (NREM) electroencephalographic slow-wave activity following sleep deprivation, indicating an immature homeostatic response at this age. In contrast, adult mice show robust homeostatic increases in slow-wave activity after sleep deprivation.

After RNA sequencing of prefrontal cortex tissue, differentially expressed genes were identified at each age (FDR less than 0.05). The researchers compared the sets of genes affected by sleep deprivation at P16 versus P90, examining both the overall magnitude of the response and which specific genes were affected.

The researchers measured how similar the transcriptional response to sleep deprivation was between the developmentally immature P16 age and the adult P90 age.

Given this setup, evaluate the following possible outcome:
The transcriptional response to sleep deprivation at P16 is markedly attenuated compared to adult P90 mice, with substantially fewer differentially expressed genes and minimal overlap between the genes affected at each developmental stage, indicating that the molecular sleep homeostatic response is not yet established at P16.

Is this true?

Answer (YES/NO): YES